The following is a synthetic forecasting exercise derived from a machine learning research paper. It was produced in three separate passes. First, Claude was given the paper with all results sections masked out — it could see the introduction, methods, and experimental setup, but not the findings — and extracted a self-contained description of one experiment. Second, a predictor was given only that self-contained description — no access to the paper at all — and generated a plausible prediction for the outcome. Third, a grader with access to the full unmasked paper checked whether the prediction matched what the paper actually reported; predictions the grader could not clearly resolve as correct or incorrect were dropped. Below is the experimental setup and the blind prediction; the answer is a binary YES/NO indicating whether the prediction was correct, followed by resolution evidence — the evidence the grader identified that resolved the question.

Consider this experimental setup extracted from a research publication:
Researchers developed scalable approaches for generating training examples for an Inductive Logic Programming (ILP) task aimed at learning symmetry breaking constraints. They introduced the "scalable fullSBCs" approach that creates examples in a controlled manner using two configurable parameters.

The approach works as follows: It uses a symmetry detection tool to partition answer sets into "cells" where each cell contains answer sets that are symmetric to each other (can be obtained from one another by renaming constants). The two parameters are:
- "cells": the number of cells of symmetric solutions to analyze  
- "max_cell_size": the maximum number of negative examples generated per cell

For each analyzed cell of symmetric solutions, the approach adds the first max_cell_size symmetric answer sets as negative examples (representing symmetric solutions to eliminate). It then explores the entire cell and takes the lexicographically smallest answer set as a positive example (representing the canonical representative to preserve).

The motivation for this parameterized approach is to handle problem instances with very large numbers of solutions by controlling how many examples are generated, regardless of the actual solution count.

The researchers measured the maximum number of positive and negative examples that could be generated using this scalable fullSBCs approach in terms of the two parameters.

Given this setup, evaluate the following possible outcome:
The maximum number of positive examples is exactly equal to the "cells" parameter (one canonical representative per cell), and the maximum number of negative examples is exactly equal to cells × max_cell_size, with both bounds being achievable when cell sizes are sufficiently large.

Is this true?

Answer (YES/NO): YES